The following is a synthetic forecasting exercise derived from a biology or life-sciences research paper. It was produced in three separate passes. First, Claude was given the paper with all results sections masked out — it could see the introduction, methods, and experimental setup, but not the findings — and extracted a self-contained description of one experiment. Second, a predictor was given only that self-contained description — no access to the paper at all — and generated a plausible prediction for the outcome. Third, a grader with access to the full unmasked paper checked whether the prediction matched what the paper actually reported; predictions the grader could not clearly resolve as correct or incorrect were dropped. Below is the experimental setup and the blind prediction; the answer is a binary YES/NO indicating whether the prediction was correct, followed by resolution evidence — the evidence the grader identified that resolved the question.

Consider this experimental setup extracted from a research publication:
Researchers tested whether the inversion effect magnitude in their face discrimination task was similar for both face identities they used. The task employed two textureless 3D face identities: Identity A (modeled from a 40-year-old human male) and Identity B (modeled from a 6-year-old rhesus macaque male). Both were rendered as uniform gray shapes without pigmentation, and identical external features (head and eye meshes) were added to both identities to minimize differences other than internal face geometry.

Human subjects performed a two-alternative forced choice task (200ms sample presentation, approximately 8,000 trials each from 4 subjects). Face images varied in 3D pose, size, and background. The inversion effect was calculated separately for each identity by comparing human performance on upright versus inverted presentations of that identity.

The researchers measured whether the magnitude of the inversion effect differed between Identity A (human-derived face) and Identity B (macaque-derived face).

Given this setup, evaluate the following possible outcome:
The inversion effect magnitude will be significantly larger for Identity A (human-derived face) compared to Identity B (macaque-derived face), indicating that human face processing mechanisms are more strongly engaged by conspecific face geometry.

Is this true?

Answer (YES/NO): NO